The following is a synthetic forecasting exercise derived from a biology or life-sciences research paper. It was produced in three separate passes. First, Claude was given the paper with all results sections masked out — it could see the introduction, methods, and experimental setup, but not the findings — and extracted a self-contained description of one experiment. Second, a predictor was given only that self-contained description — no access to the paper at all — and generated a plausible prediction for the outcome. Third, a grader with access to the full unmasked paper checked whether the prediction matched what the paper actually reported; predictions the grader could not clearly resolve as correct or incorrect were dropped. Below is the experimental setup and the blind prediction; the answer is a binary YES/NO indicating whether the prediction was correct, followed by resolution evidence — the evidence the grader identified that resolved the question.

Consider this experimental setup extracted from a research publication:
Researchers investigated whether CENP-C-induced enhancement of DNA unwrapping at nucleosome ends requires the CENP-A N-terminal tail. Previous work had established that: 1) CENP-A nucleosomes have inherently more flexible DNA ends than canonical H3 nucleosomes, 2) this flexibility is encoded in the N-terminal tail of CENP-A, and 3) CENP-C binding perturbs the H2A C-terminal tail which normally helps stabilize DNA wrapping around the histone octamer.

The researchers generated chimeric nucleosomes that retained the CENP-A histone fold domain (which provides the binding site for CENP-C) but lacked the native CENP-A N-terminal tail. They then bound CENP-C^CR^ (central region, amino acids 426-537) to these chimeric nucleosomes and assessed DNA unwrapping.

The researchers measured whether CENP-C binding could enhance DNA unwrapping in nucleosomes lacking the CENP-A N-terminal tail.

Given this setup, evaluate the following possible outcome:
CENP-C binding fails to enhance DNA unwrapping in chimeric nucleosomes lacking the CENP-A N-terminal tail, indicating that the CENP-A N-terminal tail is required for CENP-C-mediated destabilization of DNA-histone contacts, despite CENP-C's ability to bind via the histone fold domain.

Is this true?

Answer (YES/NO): YES